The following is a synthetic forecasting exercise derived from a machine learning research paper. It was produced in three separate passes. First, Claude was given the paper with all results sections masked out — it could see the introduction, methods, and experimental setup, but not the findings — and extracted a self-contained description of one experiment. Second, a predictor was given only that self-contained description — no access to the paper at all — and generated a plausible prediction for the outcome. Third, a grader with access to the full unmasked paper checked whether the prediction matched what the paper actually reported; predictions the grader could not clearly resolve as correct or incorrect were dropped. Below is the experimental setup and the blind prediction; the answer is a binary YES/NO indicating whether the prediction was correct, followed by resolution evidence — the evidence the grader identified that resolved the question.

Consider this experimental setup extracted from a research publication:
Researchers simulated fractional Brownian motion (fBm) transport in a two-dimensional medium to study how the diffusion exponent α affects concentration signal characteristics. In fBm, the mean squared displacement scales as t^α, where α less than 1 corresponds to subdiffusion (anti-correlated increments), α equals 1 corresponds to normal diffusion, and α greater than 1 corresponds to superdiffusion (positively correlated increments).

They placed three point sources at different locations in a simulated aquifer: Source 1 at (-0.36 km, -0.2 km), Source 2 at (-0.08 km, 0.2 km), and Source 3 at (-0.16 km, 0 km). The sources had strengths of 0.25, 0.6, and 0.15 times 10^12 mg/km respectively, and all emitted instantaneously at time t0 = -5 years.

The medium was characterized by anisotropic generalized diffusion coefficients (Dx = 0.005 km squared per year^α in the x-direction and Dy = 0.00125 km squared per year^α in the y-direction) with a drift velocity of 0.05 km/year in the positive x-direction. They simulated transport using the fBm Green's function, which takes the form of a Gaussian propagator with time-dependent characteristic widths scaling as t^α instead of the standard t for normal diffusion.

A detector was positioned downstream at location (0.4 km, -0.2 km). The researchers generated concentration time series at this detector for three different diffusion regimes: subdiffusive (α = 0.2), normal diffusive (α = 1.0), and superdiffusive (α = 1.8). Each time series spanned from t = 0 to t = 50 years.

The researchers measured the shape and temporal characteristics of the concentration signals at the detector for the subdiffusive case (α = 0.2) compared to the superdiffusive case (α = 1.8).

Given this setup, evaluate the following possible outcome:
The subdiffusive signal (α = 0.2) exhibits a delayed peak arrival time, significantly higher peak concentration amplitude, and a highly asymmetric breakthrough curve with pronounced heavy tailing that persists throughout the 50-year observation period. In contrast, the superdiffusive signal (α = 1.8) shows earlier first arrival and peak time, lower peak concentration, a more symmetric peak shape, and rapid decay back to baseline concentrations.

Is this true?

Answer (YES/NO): NO